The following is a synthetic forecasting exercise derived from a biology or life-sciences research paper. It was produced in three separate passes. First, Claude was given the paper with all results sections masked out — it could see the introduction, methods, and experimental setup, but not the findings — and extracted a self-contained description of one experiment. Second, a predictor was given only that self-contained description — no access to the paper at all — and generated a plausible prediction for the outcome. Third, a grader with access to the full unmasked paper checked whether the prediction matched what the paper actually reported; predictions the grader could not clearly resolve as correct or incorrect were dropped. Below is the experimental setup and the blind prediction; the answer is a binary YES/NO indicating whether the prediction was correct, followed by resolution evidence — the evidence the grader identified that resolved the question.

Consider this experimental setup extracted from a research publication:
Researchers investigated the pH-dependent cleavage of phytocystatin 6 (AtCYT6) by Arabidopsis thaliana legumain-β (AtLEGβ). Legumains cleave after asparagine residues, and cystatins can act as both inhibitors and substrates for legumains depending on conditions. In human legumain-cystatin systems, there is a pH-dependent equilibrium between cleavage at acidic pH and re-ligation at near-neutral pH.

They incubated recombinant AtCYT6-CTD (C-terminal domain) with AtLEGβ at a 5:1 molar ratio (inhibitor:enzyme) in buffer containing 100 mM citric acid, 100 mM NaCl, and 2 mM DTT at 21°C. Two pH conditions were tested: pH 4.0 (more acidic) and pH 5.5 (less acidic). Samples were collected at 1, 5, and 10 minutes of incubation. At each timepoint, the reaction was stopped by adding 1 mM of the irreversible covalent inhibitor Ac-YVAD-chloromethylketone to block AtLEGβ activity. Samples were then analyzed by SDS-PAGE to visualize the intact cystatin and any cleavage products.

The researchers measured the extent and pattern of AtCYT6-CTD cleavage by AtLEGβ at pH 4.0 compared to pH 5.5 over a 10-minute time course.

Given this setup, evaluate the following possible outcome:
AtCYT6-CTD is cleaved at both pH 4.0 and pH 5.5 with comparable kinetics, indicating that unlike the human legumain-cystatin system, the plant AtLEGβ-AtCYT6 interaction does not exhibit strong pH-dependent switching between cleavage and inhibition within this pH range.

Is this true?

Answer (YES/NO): NO